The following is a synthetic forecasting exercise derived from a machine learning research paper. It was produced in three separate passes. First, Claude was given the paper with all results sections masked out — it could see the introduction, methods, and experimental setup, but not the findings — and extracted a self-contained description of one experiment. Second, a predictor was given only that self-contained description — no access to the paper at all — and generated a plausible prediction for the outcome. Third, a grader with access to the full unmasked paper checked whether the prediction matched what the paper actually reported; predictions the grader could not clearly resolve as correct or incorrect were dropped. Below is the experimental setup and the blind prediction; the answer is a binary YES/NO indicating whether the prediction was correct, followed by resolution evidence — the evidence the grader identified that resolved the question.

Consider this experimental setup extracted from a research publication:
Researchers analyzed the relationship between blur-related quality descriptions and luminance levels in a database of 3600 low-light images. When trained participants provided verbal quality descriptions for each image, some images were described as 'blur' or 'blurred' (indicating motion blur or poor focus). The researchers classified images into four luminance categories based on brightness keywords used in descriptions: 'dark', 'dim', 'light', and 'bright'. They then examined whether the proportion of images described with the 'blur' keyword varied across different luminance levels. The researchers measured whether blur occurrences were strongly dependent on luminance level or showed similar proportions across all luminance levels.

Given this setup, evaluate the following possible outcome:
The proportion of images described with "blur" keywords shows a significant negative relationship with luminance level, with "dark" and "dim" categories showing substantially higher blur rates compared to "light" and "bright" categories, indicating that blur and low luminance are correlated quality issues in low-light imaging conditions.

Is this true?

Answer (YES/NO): NO